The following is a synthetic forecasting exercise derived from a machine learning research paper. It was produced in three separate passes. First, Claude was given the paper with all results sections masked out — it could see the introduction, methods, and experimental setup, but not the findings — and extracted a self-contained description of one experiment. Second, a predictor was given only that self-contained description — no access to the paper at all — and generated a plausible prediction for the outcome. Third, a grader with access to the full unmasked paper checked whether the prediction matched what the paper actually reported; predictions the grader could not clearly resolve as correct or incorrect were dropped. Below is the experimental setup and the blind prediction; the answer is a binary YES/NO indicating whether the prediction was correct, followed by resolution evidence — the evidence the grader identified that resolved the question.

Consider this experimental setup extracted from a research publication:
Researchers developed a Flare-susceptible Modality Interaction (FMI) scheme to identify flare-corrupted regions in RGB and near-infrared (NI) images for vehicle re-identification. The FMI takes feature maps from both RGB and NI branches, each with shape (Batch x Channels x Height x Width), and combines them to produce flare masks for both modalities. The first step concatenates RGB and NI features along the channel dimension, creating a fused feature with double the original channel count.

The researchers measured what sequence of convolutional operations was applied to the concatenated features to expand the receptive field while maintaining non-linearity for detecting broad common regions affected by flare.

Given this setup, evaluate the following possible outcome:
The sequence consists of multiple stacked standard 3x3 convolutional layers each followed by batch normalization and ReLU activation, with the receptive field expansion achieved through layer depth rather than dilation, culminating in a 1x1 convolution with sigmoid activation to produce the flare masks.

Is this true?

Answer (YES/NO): NO